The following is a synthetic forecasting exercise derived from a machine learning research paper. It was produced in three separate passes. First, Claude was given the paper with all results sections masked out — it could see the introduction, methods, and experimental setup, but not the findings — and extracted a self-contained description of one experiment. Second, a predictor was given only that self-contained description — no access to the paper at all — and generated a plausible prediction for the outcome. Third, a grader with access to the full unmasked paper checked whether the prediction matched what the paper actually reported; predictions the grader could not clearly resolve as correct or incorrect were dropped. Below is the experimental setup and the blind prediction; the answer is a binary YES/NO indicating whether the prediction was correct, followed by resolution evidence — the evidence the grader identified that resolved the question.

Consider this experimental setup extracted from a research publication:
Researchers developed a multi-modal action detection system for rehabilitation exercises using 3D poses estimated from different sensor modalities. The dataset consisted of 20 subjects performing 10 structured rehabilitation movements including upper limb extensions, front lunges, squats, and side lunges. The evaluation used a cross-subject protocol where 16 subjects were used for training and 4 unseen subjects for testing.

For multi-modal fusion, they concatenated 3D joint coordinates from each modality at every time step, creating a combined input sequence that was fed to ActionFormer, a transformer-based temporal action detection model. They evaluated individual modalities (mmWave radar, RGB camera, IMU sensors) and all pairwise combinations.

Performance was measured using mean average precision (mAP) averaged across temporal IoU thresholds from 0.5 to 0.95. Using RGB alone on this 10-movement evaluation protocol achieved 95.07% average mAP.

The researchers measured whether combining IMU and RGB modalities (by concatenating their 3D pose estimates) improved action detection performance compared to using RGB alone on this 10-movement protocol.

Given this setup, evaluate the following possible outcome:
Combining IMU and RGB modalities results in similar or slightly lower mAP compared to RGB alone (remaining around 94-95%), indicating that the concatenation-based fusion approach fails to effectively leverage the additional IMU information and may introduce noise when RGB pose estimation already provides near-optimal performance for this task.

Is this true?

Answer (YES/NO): YES